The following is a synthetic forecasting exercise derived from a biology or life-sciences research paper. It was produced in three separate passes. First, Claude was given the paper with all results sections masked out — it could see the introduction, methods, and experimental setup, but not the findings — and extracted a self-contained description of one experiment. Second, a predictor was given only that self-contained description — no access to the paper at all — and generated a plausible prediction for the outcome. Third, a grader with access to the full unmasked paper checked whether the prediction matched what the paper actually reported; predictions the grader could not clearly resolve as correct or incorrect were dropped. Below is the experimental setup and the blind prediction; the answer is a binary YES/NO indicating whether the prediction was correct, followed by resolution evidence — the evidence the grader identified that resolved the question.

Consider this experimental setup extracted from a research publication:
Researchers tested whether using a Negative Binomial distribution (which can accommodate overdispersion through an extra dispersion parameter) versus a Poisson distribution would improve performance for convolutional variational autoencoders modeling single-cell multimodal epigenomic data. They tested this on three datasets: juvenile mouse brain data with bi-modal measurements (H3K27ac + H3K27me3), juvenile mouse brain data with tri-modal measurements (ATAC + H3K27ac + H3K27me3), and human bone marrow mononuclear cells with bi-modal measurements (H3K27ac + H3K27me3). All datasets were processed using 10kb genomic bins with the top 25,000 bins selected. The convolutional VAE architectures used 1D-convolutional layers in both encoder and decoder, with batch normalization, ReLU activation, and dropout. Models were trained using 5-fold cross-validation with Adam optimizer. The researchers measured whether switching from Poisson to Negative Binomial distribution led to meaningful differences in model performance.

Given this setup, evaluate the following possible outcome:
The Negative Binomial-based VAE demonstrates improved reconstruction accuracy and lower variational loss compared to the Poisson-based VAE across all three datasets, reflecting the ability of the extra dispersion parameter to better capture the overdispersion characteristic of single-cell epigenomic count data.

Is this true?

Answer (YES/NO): NO